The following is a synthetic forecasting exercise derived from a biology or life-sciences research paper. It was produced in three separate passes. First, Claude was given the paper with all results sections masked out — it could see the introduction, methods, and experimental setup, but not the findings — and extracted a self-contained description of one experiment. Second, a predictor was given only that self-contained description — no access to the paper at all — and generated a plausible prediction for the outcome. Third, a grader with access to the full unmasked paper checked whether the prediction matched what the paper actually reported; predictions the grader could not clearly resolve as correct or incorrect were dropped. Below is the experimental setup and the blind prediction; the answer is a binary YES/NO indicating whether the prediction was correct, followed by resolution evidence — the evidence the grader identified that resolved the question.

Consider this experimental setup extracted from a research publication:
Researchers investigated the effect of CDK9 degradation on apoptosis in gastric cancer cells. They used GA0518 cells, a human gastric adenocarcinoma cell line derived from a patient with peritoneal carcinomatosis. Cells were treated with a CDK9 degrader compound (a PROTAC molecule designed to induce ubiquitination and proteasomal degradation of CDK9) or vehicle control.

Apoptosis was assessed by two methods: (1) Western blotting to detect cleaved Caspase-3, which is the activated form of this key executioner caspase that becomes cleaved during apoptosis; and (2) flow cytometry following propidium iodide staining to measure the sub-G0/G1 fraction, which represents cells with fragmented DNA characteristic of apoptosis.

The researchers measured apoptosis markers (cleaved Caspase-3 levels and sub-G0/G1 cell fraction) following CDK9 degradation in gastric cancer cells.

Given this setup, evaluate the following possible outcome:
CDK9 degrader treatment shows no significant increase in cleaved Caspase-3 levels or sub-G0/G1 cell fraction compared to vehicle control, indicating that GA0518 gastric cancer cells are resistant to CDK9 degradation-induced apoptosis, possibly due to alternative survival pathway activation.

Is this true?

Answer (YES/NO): NO